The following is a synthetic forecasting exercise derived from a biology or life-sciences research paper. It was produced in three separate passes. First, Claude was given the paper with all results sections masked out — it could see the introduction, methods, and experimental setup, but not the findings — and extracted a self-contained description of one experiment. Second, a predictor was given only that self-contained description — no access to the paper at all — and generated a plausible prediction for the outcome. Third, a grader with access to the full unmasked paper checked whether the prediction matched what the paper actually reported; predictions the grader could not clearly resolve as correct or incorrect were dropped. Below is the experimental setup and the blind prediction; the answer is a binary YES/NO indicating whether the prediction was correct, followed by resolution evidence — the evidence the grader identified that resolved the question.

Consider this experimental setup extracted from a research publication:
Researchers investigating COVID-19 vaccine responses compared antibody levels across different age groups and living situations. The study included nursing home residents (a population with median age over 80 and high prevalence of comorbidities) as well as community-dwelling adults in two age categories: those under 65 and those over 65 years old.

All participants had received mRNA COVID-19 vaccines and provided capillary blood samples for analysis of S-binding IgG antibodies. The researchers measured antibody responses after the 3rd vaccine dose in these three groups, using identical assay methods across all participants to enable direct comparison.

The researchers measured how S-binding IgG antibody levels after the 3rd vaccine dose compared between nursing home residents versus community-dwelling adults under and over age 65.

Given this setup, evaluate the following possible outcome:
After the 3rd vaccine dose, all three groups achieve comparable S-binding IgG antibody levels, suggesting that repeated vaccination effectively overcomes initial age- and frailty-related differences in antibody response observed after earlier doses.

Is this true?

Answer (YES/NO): NO